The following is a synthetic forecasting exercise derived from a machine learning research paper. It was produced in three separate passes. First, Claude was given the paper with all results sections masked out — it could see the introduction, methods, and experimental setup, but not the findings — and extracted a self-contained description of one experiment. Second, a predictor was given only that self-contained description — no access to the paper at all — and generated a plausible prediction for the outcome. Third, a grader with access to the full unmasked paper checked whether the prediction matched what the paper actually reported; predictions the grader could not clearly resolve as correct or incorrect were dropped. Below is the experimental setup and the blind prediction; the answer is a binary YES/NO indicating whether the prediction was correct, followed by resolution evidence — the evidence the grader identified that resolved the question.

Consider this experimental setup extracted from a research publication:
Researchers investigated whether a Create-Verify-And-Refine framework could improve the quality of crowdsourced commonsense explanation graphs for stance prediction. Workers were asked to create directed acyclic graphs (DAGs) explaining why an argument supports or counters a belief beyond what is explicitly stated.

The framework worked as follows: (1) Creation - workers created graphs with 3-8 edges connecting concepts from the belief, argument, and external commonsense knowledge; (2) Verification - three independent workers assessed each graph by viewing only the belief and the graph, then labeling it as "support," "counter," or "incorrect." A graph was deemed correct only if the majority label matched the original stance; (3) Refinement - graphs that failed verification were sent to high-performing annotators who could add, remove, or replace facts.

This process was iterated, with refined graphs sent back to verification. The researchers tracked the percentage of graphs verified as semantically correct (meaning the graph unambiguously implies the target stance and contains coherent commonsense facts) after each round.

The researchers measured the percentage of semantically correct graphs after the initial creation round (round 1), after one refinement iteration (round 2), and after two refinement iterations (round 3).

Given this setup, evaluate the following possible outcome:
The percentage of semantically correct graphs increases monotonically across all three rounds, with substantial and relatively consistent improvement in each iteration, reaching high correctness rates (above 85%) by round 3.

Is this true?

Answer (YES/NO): NO